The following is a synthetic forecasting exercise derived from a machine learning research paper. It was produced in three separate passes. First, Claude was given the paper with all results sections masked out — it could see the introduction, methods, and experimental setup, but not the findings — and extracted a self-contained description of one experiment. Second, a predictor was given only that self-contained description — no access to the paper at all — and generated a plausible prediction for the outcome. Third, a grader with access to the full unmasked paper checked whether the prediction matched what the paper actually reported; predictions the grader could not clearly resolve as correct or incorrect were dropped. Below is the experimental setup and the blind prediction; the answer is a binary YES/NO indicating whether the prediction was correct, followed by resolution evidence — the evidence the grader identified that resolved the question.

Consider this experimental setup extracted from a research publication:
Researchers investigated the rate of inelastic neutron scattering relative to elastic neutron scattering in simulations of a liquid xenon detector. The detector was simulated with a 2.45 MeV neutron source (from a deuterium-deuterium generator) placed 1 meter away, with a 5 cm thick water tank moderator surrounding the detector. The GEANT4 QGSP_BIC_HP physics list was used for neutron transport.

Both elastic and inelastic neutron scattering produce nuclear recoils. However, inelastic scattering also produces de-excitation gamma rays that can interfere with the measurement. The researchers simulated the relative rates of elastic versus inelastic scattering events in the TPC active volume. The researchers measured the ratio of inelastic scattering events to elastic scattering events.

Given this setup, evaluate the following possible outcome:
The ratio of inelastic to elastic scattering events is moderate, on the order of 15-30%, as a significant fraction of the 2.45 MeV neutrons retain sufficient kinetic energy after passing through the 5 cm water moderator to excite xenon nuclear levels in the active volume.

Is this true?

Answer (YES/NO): NO